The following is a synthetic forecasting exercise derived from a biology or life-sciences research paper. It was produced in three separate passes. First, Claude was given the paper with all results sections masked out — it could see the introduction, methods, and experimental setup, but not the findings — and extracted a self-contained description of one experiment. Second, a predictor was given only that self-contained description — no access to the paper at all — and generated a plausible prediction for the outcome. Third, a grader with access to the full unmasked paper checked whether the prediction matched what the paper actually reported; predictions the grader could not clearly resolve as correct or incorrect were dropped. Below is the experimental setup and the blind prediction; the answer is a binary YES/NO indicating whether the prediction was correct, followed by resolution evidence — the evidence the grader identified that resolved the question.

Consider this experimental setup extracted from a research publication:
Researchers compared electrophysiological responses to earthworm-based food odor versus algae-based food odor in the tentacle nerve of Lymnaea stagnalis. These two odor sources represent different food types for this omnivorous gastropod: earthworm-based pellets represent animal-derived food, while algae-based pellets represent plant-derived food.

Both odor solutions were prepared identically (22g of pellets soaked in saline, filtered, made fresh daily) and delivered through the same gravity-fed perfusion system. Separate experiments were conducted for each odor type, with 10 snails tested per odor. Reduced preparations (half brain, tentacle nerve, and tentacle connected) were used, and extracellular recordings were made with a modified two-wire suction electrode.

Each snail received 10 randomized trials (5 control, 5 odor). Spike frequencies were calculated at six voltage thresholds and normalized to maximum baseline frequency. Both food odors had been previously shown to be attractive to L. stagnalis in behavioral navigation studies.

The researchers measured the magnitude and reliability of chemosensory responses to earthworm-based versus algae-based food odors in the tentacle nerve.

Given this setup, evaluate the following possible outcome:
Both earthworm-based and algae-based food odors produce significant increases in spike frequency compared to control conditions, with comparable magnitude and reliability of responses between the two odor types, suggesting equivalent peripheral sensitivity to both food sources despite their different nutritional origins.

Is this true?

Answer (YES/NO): NO